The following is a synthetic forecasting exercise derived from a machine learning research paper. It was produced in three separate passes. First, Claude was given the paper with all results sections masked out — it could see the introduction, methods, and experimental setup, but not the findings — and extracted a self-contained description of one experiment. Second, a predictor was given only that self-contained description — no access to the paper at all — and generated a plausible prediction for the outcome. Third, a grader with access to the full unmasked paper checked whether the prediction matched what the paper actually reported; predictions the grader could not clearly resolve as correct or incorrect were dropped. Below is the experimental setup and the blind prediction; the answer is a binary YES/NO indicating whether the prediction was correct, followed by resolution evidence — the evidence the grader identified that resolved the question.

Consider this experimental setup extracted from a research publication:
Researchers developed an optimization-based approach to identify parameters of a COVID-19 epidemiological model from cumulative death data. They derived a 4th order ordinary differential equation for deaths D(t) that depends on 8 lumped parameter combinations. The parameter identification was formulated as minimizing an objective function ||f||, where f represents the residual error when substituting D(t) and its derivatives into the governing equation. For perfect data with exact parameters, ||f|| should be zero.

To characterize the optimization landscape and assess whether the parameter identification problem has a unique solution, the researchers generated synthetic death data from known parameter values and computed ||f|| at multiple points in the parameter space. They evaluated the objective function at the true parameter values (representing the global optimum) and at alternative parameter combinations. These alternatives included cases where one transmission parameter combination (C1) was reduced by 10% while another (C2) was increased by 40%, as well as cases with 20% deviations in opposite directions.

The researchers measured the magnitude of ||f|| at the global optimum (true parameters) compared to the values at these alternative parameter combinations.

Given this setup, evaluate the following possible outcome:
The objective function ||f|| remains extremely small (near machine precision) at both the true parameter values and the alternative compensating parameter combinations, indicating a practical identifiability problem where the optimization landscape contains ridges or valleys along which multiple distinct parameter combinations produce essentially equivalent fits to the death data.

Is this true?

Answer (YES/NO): NO